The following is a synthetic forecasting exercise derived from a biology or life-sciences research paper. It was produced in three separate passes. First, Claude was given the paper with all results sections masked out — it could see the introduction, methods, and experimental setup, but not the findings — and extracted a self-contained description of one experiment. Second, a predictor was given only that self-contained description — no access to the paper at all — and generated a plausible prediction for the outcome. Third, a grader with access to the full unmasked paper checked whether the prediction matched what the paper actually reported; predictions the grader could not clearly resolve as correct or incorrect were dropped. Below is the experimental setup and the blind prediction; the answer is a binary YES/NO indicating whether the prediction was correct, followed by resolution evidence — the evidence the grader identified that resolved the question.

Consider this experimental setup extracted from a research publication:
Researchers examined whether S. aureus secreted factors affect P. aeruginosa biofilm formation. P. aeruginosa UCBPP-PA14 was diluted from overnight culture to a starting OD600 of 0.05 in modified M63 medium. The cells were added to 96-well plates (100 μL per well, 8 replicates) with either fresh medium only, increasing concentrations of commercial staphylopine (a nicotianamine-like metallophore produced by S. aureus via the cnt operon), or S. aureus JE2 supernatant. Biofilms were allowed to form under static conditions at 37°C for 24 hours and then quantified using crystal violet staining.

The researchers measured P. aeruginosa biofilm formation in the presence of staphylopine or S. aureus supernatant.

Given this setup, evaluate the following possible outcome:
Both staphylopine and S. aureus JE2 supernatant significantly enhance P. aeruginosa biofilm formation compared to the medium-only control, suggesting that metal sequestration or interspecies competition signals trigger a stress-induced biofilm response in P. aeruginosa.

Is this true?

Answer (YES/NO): NO